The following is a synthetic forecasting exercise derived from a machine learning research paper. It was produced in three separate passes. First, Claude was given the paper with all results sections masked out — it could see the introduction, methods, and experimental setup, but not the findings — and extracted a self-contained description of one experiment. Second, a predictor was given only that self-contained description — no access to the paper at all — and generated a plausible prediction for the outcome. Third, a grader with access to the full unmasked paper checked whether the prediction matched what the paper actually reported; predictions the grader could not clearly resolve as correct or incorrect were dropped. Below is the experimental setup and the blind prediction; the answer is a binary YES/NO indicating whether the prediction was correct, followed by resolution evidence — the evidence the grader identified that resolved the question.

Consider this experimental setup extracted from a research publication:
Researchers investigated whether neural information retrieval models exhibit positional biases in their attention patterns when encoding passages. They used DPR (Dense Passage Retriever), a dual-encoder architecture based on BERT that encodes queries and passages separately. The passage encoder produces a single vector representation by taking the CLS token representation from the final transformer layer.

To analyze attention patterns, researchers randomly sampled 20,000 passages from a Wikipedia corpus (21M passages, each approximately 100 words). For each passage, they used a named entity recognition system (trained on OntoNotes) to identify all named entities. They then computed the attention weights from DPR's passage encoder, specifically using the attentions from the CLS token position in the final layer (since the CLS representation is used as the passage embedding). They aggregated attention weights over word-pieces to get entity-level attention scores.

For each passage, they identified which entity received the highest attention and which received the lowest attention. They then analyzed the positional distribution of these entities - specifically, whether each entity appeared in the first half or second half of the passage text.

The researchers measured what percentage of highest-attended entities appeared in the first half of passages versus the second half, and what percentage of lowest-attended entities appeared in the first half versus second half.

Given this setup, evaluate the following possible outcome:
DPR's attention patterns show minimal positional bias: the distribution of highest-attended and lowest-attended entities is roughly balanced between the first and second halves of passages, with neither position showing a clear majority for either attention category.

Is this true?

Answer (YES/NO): NO